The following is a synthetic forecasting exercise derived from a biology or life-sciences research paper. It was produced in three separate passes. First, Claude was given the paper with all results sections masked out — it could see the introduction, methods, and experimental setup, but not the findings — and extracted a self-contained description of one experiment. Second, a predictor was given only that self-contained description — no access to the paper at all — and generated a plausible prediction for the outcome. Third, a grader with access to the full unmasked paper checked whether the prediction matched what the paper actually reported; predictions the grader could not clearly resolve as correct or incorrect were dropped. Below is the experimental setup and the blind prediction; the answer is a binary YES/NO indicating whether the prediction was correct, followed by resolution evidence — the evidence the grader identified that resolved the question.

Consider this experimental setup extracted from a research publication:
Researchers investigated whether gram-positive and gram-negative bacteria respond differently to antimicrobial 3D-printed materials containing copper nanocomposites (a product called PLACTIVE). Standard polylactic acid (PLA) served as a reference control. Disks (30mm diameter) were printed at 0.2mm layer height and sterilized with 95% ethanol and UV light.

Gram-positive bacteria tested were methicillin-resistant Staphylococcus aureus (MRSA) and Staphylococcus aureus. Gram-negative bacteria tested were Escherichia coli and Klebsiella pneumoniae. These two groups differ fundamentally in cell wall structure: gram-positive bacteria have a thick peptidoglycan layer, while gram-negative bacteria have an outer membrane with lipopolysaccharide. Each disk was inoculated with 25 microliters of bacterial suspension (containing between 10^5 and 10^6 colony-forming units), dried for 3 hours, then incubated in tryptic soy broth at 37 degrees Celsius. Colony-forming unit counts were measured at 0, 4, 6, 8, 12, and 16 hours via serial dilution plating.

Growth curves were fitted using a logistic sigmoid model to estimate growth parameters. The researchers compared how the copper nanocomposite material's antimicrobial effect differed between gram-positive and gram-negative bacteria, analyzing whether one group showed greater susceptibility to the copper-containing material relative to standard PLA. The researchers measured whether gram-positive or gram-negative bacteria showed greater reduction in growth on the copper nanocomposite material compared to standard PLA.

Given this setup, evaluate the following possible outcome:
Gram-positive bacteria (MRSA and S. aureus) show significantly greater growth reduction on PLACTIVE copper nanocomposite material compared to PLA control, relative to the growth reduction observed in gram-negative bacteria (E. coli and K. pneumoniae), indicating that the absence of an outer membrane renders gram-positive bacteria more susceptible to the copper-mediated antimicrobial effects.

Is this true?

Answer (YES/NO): NO